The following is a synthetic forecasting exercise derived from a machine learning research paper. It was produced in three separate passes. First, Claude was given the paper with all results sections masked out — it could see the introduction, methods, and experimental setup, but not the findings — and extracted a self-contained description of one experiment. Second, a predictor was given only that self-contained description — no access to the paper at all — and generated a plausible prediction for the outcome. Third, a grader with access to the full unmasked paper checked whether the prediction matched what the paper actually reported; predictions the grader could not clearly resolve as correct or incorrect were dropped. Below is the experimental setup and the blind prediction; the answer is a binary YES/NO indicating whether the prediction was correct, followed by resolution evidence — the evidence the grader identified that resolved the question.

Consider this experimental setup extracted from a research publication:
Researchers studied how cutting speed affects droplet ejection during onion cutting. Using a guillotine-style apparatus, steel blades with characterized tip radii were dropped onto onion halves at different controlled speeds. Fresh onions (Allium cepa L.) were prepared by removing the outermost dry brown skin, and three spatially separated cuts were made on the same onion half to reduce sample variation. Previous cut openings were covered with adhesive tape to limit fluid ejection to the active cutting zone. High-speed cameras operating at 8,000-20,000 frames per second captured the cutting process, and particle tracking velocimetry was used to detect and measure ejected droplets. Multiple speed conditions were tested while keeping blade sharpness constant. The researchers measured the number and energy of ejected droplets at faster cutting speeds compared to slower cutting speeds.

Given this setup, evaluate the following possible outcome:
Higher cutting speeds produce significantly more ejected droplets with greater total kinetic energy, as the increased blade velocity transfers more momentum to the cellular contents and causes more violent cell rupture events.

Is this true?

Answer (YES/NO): YES